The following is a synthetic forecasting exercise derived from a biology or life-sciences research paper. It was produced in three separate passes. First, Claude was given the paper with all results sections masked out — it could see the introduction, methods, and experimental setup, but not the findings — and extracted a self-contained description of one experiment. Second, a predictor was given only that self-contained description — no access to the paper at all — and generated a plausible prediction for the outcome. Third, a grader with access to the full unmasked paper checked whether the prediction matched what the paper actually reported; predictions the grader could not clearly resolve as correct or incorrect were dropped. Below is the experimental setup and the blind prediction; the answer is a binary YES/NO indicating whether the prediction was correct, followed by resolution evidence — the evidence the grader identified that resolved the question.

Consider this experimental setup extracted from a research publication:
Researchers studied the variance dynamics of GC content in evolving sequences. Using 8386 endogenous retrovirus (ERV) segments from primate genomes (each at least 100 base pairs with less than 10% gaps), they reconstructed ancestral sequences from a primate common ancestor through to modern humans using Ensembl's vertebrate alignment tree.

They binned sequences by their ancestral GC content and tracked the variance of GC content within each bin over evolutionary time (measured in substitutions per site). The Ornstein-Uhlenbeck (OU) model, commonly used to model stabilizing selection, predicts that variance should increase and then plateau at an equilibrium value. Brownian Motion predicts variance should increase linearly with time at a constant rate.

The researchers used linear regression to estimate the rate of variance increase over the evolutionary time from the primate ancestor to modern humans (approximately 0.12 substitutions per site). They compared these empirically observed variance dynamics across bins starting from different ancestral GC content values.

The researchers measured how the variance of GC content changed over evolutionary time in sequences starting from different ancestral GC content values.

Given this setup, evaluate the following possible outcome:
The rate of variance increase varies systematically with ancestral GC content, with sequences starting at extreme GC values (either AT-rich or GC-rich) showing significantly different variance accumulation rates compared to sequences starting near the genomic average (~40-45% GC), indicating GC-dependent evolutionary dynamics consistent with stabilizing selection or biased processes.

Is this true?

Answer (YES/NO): NO